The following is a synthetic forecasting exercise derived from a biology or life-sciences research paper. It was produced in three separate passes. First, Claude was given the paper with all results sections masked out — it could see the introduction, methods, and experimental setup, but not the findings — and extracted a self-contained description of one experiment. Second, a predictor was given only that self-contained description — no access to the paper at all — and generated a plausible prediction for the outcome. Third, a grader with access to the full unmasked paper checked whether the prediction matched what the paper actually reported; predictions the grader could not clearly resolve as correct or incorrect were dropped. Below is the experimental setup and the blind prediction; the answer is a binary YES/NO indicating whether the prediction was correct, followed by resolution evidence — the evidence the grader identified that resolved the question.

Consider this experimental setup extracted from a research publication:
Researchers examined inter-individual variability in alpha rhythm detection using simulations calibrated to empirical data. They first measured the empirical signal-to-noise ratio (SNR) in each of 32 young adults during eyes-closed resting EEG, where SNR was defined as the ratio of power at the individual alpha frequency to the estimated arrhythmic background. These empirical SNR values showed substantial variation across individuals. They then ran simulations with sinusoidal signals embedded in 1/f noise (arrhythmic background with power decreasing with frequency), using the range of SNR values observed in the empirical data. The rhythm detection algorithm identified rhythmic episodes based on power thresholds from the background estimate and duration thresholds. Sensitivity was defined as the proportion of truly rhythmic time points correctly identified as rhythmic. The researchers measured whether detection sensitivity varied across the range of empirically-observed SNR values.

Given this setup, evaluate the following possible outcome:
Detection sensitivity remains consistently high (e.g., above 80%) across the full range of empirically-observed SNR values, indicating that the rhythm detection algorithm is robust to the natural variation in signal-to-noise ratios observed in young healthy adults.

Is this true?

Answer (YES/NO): NO